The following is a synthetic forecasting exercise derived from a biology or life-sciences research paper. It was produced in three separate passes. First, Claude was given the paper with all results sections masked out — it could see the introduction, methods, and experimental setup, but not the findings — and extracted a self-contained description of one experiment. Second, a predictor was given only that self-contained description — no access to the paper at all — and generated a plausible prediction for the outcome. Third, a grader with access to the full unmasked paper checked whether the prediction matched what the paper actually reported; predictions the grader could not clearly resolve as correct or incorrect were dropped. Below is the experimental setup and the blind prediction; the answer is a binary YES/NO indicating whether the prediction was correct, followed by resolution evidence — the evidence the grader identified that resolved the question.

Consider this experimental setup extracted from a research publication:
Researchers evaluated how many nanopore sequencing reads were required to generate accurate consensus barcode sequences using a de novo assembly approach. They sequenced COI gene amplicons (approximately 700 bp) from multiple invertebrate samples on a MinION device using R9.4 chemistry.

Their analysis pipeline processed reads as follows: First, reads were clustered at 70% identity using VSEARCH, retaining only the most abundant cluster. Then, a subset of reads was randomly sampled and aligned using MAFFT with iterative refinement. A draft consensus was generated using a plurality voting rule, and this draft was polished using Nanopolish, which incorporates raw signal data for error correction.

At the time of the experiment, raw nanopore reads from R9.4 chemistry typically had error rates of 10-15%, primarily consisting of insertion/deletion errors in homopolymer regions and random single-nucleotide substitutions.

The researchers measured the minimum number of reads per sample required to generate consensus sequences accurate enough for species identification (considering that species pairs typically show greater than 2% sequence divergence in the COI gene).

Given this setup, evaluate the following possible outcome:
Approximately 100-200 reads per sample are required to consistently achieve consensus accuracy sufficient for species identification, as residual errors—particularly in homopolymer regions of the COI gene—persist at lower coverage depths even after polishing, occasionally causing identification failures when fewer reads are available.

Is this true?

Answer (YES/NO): NO